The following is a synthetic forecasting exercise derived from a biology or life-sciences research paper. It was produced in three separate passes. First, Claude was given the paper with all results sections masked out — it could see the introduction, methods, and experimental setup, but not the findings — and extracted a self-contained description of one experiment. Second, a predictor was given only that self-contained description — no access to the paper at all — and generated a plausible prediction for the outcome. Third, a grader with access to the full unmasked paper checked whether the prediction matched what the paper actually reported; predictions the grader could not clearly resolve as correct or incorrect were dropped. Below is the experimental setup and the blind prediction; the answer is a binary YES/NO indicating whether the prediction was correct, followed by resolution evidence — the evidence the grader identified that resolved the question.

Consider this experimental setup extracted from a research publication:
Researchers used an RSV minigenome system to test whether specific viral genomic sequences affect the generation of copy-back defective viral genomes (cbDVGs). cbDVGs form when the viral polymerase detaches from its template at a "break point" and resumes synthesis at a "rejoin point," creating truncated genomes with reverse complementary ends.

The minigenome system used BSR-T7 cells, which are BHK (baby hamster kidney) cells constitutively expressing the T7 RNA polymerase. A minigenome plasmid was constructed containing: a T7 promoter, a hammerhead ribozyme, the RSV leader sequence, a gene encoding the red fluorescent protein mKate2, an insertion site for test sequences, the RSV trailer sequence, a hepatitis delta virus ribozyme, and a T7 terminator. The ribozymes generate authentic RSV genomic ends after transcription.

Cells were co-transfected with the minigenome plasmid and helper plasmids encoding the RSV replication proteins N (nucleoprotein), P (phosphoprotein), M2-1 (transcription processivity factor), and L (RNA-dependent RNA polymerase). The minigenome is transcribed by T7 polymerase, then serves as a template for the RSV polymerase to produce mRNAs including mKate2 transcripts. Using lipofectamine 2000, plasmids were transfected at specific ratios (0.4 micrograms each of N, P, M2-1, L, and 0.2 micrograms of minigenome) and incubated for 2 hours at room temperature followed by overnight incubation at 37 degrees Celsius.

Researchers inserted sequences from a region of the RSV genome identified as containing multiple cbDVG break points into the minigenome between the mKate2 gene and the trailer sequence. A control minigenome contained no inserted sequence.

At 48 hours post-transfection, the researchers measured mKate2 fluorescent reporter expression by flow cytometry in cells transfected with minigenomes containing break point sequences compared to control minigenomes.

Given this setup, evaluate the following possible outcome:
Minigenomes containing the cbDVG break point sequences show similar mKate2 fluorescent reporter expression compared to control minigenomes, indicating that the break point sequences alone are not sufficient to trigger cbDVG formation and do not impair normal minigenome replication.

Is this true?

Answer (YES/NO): NO